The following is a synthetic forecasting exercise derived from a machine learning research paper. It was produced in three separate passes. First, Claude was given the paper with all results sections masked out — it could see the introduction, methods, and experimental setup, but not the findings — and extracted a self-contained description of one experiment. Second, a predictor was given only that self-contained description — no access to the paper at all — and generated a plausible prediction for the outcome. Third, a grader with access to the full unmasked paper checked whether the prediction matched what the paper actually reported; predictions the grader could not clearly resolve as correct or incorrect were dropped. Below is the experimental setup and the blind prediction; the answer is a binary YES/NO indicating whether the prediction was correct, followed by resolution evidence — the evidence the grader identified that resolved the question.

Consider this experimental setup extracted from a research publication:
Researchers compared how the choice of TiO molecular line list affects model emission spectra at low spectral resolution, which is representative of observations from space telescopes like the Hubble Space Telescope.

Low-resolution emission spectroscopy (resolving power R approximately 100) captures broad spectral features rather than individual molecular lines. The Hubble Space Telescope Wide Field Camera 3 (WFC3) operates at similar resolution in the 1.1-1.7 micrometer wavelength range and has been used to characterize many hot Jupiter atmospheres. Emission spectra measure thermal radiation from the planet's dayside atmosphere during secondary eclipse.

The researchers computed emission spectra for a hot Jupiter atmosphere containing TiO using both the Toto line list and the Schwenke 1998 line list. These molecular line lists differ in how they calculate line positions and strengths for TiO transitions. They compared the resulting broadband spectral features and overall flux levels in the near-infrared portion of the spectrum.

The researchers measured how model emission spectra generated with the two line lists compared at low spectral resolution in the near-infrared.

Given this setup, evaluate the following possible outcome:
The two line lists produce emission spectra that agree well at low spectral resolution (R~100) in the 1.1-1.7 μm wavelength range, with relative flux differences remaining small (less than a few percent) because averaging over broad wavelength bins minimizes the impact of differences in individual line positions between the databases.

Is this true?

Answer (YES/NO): YES